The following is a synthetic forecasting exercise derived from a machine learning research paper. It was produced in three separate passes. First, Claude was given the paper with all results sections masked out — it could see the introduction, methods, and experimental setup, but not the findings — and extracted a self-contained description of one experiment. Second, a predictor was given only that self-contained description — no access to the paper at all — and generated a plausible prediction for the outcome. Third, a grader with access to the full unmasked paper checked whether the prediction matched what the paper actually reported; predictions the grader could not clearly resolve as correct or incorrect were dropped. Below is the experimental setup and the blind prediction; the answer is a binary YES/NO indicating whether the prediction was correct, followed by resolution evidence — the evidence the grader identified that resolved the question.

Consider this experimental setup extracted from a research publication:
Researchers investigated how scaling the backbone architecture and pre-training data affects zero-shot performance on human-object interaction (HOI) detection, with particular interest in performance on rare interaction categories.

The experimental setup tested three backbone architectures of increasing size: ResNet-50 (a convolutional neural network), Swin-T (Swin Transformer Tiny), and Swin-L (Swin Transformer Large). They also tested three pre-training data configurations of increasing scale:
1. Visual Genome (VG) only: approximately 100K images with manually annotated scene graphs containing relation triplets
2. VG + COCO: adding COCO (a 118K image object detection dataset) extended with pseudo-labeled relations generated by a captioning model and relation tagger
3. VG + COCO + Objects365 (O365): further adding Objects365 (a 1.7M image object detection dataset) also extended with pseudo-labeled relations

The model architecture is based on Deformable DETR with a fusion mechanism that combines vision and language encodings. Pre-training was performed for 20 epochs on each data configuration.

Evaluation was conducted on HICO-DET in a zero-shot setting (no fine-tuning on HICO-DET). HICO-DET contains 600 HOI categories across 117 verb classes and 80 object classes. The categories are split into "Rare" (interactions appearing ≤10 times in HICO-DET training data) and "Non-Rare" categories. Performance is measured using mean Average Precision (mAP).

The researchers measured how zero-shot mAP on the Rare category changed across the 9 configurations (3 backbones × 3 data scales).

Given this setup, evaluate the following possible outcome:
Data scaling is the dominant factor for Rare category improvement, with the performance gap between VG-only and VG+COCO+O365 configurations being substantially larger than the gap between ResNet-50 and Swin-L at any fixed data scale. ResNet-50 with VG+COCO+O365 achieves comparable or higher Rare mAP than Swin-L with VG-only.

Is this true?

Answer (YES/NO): NO